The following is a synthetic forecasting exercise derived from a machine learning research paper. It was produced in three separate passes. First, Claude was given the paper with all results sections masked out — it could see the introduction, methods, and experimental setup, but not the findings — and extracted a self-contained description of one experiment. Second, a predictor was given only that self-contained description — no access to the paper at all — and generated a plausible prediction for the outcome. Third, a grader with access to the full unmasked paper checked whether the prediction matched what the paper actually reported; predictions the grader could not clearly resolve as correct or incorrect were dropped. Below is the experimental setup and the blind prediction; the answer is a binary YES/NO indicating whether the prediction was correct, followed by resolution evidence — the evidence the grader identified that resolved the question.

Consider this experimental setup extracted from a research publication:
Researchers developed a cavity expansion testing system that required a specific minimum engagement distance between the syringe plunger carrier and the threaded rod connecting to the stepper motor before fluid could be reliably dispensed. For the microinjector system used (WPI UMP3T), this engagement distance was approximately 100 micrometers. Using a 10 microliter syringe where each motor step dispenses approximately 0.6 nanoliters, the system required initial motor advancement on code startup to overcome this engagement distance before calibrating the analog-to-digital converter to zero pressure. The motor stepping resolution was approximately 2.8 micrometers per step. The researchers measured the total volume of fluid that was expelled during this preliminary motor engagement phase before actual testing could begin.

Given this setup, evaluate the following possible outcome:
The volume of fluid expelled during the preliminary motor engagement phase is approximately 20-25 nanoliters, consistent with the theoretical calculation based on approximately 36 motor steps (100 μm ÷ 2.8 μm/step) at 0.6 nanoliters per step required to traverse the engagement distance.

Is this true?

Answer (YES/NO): YES